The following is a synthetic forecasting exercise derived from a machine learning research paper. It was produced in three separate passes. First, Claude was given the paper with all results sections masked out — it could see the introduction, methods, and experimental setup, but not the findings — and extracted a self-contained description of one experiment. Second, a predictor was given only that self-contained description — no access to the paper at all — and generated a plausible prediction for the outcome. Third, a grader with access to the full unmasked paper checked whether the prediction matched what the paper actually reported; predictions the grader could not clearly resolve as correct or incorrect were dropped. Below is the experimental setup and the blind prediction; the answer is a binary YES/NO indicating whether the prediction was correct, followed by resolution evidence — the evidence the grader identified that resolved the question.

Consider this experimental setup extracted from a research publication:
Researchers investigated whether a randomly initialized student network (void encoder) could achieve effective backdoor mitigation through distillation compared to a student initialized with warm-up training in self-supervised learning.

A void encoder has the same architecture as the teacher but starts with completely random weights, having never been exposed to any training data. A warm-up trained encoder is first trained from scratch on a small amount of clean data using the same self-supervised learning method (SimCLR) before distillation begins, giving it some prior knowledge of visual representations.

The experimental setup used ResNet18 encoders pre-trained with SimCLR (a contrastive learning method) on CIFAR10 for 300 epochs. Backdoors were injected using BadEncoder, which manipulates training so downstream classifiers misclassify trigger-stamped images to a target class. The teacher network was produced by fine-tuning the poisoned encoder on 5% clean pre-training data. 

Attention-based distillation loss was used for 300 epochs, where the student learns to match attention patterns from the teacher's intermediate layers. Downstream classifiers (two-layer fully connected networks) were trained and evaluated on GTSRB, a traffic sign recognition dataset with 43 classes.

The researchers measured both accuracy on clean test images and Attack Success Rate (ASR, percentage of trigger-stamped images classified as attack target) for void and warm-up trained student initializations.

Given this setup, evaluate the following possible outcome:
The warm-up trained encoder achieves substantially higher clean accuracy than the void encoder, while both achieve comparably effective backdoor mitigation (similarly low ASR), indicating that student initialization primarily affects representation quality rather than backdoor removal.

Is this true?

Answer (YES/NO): NO